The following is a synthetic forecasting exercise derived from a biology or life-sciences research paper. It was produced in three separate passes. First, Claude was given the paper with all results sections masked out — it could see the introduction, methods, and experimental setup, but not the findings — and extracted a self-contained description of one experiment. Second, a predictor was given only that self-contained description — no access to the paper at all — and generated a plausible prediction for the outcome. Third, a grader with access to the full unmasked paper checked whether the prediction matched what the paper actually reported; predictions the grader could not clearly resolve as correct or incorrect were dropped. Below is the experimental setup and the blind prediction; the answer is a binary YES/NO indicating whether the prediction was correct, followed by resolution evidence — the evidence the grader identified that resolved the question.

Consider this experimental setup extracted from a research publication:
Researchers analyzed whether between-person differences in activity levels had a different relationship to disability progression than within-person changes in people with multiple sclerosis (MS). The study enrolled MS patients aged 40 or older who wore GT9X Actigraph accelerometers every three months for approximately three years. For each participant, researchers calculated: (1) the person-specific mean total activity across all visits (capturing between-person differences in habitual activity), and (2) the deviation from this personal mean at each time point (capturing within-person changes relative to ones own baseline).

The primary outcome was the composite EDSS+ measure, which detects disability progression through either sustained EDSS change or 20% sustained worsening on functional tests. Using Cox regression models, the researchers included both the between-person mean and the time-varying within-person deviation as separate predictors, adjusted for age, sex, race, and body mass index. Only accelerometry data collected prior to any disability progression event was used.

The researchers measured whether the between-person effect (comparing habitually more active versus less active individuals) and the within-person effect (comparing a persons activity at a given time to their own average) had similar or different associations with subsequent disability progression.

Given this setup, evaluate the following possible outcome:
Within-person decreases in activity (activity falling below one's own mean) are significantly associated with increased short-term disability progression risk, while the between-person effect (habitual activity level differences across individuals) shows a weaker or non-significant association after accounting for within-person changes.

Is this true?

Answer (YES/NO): YES